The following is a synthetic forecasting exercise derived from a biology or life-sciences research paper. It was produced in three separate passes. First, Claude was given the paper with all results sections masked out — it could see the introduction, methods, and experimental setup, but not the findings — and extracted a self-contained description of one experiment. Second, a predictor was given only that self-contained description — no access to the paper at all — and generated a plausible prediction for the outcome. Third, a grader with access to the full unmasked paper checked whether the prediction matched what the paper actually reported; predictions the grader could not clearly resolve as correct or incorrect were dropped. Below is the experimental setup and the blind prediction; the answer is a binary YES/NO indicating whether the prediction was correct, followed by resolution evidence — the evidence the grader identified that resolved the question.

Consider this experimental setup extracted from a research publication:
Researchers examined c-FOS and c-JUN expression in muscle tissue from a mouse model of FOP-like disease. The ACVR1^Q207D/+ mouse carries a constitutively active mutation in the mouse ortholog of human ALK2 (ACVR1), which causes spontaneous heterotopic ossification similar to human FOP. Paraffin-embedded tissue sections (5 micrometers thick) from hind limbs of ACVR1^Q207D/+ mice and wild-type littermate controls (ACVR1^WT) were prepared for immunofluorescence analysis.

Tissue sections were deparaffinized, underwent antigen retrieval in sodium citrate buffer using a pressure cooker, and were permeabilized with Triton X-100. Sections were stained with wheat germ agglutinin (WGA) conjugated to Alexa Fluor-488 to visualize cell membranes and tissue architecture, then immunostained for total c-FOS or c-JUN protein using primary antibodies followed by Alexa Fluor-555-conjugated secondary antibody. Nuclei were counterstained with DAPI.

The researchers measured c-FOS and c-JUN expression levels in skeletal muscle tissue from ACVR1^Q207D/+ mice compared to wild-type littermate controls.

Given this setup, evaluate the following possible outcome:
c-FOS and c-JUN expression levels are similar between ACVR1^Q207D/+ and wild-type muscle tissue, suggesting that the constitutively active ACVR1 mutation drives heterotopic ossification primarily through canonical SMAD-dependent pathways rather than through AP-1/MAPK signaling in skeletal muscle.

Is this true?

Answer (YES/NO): NO